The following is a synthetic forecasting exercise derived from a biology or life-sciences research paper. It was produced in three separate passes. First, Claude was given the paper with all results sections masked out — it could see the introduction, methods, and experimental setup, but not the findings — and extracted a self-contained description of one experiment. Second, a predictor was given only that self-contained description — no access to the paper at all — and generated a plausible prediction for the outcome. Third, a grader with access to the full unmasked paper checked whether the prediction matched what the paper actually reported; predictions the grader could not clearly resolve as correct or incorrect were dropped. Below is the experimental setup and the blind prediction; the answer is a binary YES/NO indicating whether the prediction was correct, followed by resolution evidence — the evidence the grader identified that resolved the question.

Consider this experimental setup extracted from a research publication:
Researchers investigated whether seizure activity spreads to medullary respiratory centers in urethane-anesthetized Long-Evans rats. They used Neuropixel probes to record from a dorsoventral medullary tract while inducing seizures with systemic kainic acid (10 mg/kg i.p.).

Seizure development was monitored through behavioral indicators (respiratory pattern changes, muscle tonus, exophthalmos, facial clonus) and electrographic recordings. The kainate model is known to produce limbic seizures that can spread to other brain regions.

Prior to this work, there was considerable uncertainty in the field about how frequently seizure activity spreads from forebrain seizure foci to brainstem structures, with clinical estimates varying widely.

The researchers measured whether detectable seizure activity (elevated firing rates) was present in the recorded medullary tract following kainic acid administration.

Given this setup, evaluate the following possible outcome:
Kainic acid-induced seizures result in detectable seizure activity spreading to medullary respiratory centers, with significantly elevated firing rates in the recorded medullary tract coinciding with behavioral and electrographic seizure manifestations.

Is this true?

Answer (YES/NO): YES